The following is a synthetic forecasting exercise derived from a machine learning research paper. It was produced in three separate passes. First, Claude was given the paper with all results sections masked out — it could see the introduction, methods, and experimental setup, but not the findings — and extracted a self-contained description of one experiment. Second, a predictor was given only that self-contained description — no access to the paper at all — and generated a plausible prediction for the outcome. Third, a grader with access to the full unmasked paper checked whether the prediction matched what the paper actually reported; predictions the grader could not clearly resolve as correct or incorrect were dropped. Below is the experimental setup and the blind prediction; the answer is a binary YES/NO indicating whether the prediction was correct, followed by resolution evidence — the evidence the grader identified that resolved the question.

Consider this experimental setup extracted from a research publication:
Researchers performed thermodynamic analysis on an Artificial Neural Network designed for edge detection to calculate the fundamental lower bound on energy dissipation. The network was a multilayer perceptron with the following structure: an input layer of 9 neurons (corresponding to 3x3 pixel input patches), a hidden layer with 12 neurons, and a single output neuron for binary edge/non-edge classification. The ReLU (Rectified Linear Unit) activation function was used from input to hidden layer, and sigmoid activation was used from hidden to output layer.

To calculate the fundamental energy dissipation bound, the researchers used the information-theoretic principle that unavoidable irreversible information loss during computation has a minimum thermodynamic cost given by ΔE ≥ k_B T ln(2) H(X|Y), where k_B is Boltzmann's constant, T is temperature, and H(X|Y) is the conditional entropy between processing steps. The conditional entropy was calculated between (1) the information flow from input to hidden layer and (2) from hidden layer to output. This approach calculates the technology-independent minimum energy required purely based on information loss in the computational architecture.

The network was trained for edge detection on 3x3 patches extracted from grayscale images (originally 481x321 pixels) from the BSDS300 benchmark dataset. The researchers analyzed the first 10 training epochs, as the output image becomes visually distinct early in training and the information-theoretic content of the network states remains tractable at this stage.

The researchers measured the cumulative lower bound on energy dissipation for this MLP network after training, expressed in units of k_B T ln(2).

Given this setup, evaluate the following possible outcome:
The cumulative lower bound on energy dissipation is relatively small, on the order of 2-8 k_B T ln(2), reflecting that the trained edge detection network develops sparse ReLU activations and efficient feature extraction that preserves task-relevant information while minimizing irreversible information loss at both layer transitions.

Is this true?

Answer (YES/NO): NO